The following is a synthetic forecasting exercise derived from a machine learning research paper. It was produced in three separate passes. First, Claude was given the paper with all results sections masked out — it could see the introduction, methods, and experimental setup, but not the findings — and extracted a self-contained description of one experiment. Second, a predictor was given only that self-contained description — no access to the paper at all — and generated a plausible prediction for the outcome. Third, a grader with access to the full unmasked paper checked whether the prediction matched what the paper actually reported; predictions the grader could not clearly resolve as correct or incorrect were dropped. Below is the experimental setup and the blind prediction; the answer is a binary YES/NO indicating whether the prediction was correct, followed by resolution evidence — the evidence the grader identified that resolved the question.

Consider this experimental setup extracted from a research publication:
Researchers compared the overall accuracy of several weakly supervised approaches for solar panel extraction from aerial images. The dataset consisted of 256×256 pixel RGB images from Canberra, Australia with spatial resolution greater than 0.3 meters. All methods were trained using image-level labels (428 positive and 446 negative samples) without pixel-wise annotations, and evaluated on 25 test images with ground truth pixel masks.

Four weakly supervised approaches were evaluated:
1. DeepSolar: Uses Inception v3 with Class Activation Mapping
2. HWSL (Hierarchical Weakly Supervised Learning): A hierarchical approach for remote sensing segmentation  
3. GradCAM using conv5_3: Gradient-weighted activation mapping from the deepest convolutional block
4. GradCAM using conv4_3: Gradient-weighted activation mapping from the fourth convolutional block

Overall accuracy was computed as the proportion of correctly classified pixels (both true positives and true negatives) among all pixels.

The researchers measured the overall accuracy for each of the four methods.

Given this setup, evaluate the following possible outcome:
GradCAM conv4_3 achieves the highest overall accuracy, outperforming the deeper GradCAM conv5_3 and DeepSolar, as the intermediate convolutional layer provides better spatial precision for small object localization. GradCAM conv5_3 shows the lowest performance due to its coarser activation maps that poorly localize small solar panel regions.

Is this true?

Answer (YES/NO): YES